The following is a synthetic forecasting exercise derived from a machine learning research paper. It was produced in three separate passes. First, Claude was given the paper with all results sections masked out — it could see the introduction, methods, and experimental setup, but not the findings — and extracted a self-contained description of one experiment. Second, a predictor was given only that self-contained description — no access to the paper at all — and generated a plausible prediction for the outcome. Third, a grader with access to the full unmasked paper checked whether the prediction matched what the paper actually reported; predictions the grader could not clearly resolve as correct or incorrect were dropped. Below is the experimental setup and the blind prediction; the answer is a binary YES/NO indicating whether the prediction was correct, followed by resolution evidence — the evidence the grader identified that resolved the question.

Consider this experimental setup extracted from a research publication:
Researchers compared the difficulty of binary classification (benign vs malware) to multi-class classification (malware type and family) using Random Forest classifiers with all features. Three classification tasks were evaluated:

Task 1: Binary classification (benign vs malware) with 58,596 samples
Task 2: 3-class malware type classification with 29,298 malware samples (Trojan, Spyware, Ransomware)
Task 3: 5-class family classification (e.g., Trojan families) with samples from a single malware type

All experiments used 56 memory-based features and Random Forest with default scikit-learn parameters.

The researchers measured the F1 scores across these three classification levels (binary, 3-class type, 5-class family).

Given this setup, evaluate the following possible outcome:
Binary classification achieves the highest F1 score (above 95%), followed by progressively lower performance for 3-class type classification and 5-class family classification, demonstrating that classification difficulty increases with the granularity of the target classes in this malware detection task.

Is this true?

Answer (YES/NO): YES